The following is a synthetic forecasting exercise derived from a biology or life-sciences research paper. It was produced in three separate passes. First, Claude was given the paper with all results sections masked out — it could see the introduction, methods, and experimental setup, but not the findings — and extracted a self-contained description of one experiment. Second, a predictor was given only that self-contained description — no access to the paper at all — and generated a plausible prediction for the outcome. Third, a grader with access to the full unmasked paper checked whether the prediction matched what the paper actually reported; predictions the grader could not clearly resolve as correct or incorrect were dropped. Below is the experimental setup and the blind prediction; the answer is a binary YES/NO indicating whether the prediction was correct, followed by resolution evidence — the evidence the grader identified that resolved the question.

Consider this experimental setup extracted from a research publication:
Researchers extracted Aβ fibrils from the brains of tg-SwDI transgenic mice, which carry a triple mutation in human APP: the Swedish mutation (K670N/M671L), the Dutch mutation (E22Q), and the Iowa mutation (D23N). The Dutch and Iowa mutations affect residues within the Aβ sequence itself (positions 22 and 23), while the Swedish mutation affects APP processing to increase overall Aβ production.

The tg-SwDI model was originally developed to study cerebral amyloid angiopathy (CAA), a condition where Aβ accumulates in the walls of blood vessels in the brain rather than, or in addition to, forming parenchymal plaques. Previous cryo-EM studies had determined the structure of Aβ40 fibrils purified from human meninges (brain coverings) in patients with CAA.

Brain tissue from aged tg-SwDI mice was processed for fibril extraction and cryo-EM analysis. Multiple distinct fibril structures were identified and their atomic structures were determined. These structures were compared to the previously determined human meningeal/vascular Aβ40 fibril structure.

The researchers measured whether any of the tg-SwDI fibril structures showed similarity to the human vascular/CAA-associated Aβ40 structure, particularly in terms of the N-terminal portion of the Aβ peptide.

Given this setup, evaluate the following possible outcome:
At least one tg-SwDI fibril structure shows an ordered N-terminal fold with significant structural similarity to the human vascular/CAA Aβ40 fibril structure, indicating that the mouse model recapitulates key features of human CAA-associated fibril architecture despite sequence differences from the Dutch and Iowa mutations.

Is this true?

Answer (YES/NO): YES